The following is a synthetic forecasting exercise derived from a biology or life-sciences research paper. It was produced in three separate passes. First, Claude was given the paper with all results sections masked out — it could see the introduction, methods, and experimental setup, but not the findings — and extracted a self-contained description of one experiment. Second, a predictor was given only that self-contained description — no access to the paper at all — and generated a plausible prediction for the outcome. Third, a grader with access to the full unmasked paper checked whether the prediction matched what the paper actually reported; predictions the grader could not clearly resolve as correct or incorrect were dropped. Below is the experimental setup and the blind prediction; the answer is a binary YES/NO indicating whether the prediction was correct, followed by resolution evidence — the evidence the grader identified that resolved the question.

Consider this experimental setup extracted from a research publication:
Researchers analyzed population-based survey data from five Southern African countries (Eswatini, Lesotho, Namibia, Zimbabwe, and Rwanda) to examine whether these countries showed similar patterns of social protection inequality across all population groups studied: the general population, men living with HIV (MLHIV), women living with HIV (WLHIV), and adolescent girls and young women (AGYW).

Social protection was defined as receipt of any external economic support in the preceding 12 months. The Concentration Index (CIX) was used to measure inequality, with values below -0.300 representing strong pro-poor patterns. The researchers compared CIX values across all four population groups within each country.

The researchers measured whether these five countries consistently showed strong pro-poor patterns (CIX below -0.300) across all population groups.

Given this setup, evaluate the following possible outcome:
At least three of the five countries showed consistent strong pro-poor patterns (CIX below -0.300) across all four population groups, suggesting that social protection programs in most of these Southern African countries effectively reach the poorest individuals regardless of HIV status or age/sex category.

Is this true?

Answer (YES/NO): YES